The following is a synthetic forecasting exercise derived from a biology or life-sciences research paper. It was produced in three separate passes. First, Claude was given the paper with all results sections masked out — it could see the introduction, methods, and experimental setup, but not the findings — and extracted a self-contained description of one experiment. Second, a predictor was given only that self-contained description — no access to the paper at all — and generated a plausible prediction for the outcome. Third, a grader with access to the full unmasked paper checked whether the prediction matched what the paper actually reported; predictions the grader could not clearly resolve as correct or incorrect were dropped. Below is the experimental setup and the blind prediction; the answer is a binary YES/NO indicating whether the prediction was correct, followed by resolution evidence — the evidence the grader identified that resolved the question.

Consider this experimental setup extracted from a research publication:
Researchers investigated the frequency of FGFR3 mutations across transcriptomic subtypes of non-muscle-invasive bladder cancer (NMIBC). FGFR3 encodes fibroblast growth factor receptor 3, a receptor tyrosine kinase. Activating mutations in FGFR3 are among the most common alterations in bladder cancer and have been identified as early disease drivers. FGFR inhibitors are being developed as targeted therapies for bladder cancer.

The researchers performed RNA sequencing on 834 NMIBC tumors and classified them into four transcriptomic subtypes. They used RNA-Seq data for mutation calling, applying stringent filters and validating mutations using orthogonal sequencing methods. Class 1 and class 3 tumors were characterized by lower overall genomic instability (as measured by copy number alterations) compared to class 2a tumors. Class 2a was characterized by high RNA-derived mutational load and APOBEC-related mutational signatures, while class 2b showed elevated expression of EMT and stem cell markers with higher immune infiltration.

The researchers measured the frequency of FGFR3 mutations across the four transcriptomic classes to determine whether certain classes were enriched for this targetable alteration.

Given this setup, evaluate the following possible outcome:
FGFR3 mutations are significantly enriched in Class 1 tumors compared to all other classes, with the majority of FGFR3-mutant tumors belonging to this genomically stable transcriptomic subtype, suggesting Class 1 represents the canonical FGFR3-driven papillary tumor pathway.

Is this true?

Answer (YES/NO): NO